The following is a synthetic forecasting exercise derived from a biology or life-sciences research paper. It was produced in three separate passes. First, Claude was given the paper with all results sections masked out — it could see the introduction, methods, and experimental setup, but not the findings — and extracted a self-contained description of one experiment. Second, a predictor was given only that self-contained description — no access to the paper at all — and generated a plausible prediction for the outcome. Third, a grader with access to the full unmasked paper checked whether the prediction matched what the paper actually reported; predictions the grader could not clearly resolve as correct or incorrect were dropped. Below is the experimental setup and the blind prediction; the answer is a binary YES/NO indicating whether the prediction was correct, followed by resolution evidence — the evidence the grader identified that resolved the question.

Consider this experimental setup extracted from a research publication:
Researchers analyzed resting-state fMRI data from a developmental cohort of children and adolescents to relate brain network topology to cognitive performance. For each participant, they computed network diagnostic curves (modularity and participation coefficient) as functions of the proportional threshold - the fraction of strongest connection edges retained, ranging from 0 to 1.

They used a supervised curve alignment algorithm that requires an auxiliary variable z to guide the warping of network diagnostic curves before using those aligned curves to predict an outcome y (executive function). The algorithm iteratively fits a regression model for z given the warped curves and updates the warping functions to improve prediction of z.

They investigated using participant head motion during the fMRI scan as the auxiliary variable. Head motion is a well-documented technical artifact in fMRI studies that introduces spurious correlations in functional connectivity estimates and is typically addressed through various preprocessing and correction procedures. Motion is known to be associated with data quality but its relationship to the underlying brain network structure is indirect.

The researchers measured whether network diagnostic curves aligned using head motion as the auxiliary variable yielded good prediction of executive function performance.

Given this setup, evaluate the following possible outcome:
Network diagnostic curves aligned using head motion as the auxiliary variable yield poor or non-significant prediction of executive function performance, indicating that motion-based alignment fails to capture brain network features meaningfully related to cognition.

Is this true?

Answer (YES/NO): YES